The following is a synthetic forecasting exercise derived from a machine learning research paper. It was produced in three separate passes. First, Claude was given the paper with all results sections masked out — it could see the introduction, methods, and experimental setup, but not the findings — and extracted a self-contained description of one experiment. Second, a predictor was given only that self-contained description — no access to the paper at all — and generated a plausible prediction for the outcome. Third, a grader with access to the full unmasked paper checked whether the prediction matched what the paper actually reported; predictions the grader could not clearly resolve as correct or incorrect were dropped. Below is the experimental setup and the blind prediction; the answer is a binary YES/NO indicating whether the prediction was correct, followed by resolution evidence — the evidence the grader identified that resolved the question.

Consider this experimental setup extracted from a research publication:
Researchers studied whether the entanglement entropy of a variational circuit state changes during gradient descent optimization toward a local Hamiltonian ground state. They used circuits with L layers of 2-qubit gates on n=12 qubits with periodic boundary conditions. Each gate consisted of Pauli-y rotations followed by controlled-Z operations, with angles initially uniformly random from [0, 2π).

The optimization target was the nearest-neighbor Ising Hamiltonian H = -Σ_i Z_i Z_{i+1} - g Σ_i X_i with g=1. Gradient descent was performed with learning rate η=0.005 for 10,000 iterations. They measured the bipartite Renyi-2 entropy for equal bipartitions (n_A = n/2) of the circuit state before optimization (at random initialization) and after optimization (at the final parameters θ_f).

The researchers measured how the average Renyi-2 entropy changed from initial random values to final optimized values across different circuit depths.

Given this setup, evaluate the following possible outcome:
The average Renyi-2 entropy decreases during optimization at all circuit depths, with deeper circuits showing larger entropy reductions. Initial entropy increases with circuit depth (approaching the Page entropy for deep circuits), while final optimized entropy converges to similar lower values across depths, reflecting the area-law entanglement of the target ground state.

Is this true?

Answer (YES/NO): NO